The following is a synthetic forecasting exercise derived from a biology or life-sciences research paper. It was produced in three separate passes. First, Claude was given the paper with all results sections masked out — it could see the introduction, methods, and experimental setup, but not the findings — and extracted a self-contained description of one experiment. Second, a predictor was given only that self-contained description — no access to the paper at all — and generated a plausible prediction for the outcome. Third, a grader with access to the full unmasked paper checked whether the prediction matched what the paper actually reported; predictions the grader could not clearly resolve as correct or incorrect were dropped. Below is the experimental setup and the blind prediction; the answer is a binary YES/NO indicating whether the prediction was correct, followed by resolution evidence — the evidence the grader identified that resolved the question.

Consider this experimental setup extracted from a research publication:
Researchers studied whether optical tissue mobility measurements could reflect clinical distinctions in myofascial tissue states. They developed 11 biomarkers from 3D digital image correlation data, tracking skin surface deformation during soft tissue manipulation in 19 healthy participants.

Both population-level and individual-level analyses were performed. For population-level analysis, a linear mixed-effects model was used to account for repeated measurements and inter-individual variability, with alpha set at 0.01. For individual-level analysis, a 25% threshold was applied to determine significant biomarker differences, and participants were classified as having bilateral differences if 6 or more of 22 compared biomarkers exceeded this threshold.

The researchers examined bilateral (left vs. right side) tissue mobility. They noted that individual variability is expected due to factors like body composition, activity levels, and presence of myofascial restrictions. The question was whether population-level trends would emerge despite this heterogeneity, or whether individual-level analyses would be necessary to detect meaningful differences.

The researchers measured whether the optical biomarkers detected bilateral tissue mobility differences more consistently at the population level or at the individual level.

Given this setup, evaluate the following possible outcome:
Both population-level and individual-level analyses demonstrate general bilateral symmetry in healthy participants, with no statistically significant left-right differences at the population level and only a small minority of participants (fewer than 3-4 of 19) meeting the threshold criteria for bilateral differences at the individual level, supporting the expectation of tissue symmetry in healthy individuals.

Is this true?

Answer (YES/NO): NO